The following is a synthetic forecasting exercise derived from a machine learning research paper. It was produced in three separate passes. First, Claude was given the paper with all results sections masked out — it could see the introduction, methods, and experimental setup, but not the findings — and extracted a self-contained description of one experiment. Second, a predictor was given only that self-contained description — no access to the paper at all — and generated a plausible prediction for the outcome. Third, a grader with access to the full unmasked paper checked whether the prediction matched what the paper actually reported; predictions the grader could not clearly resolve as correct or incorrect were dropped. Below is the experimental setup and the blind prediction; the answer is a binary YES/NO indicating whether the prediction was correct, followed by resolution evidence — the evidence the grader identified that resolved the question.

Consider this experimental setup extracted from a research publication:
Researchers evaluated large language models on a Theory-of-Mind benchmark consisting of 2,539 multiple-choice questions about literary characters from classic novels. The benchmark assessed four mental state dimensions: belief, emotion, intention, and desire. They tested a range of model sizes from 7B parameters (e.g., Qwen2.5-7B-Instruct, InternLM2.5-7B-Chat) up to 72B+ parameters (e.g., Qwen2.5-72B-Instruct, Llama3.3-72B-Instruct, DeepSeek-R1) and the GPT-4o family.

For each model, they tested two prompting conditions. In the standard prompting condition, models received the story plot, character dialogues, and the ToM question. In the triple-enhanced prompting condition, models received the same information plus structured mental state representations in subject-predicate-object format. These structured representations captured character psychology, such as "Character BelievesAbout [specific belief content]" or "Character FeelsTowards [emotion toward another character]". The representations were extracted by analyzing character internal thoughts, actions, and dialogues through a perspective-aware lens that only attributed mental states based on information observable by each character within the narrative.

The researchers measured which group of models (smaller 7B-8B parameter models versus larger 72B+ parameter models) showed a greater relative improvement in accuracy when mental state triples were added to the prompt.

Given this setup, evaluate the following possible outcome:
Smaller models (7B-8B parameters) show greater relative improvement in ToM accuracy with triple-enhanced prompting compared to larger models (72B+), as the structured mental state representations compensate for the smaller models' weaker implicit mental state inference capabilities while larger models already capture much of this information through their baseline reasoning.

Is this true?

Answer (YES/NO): YES